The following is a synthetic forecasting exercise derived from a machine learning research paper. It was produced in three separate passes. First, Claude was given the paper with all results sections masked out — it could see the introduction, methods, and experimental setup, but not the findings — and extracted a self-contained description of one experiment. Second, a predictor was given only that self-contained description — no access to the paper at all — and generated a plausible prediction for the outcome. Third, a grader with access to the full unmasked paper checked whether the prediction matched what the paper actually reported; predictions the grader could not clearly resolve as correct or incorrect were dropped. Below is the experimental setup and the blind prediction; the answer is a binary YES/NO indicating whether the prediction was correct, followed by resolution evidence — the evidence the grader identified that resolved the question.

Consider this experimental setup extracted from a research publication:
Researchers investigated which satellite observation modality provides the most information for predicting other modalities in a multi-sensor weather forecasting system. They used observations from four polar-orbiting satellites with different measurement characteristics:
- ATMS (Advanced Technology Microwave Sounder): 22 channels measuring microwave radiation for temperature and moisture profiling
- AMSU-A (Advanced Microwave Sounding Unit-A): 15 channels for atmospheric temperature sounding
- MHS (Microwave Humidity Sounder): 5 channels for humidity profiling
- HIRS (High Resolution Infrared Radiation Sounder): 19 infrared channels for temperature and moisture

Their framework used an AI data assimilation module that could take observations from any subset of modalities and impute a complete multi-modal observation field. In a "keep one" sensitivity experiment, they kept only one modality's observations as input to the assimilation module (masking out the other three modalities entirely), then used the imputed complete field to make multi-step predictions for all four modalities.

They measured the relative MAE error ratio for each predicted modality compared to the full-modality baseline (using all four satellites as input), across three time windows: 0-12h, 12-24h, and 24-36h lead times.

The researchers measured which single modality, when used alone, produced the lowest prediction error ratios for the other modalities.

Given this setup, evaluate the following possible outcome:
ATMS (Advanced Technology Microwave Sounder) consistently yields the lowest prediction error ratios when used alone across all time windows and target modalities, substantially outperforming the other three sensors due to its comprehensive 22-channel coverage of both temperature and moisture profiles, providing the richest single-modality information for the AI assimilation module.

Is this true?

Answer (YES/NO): YES